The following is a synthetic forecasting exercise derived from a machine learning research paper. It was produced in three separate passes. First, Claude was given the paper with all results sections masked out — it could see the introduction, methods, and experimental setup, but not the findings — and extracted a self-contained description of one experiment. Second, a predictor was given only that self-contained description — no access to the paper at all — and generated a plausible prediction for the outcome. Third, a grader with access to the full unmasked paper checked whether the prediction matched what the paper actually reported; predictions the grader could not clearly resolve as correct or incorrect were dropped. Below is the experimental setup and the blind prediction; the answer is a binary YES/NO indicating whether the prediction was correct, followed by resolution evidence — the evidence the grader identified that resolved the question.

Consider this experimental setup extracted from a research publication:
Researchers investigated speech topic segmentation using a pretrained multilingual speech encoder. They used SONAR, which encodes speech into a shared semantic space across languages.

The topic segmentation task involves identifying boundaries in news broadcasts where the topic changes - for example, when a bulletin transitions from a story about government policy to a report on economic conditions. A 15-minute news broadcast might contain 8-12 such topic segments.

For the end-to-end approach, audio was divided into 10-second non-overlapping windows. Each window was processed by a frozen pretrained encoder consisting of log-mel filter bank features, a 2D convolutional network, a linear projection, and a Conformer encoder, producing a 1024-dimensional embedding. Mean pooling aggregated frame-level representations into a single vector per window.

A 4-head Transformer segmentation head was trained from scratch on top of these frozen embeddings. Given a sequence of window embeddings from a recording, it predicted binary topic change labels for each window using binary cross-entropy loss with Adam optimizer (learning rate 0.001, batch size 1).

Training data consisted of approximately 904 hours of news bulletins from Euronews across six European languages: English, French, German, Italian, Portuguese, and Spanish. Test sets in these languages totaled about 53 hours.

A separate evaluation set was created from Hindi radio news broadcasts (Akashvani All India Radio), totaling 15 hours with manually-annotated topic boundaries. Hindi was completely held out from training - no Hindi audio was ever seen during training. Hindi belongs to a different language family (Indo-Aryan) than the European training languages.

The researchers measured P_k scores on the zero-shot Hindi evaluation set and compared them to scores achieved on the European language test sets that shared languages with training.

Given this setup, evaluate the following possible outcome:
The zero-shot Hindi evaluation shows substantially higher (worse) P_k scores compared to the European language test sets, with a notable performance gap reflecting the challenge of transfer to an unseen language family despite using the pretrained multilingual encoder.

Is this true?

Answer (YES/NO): YES